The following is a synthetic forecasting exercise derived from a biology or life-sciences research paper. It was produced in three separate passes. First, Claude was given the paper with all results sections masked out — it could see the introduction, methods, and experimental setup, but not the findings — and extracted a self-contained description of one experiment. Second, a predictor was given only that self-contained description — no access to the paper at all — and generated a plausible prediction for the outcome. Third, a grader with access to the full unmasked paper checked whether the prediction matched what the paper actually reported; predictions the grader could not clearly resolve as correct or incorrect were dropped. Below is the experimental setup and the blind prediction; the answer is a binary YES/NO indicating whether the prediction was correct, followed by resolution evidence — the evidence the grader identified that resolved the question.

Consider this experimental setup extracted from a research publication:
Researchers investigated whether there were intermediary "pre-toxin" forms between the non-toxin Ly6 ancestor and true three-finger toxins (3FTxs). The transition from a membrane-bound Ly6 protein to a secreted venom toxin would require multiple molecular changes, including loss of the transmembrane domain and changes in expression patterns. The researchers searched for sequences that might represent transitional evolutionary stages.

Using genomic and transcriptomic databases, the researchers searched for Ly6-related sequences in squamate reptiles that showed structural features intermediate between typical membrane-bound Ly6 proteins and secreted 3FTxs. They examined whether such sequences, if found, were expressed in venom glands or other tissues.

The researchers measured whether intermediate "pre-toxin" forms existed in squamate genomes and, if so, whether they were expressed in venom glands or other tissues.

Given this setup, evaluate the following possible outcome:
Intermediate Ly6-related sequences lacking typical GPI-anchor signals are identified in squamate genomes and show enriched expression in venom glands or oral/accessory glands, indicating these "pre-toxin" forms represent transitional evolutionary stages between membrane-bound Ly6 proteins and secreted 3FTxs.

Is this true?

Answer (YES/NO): NO